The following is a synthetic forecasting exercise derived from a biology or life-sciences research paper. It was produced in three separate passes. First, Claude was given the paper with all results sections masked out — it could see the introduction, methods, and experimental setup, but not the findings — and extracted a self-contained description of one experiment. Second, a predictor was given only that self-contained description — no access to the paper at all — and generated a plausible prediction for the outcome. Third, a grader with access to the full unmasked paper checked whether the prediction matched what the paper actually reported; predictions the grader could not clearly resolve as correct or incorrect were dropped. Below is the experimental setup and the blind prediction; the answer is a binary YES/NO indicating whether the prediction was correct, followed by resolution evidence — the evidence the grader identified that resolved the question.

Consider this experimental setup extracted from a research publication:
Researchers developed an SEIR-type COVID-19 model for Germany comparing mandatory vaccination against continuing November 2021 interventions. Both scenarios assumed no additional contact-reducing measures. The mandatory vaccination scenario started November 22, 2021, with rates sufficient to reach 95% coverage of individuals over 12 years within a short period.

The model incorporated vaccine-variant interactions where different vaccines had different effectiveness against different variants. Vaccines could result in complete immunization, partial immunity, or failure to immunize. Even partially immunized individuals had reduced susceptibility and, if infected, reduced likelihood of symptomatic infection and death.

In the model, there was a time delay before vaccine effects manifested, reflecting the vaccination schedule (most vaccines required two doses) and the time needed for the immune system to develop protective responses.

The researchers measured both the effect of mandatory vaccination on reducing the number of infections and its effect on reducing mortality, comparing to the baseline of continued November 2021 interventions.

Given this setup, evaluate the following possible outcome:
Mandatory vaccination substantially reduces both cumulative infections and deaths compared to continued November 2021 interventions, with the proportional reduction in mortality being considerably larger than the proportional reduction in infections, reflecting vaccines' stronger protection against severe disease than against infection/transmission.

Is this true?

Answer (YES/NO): NO